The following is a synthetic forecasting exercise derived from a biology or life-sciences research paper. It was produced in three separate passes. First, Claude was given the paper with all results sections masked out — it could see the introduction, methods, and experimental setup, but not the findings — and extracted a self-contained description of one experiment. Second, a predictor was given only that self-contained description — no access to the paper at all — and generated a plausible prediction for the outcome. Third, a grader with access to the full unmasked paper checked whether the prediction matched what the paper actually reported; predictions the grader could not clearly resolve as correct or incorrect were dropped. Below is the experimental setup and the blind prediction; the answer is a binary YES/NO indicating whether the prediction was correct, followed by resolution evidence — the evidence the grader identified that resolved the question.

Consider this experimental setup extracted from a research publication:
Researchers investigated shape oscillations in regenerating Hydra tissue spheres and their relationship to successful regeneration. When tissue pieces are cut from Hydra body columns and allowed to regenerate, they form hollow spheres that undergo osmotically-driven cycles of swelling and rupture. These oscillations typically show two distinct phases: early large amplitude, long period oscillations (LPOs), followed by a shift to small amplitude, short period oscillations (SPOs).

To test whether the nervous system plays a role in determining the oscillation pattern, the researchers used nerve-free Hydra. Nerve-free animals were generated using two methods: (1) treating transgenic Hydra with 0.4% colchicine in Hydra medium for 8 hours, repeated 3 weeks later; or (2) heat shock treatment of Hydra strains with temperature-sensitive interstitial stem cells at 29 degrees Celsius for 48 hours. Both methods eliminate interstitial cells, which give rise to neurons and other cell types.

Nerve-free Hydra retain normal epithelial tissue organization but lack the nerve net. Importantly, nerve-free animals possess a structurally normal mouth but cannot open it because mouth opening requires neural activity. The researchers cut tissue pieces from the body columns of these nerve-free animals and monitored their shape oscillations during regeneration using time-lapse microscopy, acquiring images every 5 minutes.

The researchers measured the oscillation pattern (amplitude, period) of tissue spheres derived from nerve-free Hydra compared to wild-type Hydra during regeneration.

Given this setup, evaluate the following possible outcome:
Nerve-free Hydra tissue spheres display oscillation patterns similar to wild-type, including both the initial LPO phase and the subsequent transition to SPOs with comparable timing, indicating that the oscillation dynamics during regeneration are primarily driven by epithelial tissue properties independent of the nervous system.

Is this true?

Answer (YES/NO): NO